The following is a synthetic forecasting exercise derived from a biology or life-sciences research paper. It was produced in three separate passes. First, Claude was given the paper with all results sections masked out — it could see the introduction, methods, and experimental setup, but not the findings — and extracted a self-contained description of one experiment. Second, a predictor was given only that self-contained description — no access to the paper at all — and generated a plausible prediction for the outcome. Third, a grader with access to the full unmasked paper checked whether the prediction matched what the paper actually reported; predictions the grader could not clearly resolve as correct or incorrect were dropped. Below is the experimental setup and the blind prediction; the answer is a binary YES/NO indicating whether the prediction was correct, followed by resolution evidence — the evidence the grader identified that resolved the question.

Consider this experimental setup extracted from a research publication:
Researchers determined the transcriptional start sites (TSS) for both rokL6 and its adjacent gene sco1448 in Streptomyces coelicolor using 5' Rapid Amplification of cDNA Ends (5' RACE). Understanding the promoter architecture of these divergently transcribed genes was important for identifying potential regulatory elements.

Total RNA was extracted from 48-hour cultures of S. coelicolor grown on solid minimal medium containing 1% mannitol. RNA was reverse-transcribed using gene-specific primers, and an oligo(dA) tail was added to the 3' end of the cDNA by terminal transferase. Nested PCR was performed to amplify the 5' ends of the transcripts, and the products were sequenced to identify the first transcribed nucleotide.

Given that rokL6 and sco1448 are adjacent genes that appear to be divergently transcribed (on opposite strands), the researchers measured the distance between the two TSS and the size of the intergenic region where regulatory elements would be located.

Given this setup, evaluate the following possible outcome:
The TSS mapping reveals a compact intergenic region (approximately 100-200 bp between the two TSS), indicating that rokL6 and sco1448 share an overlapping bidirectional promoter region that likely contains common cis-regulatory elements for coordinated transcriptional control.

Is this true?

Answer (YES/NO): NO